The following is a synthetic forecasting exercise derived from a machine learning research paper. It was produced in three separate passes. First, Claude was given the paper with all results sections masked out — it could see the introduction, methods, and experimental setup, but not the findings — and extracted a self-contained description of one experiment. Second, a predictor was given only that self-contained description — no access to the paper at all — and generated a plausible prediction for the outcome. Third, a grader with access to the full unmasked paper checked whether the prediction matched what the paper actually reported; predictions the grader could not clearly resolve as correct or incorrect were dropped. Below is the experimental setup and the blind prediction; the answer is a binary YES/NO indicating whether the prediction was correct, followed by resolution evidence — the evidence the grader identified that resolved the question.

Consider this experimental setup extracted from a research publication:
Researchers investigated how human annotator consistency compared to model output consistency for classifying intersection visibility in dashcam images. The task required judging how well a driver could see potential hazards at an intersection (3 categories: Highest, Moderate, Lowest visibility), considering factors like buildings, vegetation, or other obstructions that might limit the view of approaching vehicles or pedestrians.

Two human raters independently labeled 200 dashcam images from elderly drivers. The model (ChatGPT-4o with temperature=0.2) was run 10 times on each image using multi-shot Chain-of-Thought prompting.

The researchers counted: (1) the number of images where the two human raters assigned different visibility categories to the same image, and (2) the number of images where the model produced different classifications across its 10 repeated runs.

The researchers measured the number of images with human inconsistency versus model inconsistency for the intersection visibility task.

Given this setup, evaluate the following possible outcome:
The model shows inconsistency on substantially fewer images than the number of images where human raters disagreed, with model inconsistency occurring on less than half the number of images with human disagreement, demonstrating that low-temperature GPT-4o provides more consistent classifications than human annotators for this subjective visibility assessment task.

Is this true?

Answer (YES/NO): YES